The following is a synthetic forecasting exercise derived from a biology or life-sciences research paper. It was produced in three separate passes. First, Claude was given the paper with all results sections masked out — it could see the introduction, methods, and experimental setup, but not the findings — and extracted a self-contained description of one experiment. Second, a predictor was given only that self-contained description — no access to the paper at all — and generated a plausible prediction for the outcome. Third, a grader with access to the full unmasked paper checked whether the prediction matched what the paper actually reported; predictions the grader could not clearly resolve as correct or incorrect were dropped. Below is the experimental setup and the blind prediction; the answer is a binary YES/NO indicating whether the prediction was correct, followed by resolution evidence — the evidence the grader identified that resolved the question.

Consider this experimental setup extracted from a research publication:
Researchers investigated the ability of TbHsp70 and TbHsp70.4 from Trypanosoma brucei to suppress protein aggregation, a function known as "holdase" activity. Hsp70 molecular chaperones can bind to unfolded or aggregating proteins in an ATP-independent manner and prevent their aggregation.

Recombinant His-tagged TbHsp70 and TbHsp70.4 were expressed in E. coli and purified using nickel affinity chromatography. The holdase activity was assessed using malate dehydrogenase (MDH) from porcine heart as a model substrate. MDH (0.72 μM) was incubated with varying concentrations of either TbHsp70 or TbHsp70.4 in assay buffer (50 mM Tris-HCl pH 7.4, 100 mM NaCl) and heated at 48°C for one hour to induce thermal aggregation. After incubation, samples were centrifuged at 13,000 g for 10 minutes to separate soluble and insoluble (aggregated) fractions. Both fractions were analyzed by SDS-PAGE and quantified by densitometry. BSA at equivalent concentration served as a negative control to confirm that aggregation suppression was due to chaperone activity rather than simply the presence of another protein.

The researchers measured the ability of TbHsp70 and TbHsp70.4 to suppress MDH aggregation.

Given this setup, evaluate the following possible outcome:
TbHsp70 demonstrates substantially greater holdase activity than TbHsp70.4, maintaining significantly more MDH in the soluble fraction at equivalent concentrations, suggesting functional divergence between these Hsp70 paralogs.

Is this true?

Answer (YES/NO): YES